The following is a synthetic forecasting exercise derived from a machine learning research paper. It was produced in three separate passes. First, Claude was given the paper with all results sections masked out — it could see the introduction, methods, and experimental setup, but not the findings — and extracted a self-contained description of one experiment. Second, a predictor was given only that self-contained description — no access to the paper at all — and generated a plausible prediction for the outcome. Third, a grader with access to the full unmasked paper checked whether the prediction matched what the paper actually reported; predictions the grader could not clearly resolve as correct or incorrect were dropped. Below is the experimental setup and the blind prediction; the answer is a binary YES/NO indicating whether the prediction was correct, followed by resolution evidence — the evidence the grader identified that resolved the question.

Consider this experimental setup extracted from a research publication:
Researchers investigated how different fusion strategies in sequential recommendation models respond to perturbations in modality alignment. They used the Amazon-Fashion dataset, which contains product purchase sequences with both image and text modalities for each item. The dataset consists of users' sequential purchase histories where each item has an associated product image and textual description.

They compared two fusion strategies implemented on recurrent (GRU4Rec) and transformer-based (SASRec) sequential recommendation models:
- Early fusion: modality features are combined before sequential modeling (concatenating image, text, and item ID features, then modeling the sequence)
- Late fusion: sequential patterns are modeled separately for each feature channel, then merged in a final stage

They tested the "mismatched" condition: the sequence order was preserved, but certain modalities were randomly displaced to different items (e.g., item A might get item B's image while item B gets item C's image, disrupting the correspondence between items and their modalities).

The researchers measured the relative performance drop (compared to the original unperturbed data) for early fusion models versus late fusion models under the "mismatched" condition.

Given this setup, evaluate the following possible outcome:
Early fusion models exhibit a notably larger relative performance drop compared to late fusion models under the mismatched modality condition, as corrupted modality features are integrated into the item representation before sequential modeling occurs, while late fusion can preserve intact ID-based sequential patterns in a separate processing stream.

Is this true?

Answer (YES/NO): YES